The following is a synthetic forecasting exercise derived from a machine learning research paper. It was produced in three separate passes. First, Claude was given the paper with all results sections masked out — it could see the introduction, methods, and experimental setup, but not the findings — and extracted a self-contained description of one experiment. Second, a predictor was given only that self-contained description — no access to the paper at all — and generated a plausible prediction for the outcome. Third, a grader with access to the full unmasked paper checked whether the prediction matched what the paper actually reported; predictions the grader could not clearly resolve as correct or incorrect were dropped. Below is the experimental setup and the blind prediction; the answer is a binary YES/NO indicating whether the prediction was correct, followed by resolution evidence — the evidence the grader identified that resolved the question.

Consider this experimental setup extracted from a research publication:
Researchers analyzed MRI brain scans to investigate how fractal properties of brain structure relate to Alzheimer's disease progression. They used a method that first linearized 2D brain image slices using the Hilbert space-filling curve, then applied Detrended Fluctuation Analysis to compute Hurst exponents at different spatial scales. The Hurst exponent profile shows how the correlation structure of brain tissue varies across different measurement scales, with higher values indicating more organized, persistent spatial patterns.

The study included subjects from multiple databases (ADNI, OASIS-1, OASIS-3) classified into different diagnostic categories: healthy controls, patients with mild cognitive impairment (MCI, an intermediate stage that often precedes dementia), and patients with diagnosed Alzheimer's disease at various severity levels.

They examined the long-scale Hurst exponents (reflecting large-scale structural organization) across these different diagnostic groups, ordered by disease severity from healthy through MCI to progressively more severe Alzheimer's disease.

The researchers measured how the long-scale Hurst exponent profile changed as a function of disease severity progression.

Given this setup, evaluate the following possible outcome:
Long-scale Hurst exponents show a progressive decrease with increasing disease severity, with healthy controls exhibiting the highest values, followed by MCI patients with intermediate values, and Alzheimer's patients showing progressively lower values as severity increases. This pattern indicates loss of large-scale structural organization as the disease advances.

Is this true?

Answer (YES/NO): YES